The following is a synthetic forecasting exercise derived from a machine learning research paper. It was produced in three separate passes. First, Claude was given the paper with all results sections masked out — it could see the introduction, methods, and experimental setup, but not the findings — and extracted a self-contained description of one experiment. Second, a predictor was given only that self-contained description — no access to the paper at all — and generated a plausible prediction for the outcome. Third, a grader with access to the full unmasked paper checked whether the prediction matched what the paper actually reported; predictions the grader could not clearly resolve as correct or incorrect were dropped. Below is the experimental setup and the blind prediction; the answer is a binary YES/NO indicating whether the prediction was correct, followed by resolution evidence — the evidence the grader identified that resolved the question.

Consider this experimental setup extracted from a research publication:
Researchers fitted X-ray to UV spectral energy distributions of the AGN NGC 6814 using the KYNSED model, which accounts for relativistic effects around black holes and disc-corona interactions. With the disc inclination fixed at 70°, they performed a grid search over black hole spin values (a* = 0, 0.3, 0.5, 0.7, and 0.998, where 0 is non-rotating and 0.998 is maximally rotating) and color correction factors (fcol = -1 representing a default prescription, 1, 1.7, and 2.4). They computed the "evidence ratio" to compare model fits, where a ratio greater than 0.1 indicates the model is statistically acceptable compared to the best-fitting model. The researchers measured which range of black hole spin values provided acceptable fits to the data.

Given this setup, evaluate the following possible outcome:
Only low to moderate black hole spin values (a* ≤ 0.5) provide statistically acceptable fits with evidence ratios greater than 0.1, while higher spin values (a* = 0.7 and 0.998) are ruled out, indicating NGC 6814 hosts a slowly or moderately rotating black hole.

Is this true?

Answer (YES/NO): YES